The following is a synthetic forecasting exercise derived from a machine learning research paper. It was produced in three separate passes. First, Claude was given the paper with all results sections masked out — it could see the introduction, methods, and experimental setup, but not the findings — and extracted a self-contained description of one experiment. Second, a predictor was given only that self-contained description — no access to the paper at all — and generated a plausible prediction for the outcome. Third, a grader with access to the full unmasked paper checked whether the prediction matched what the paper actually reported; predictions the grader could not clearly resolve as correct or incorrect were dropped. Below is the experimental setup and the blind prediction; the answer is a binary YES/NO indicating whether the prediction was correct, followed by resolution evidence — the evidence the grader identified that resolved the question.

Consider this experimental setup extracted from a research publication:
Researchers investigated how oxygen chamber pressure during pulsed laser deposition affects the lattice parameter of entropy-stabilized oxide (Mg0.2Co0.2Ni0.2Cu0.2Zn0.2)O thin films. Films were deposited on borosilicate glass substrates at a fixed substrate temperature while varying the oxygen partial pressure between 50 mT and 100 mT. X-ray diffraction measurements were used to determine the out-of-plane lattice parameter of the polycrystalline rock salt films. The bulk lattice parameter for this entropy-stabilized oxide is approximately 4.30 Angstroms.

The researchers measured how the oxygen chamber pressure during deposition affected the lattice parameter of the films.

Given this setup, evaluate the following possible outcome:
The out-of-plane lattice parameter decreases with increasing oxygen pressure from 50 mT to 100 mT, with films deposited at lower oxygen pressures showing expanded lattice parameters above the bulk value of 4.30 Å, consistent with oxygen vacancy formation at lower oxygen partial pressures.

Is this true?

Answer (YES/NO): NO